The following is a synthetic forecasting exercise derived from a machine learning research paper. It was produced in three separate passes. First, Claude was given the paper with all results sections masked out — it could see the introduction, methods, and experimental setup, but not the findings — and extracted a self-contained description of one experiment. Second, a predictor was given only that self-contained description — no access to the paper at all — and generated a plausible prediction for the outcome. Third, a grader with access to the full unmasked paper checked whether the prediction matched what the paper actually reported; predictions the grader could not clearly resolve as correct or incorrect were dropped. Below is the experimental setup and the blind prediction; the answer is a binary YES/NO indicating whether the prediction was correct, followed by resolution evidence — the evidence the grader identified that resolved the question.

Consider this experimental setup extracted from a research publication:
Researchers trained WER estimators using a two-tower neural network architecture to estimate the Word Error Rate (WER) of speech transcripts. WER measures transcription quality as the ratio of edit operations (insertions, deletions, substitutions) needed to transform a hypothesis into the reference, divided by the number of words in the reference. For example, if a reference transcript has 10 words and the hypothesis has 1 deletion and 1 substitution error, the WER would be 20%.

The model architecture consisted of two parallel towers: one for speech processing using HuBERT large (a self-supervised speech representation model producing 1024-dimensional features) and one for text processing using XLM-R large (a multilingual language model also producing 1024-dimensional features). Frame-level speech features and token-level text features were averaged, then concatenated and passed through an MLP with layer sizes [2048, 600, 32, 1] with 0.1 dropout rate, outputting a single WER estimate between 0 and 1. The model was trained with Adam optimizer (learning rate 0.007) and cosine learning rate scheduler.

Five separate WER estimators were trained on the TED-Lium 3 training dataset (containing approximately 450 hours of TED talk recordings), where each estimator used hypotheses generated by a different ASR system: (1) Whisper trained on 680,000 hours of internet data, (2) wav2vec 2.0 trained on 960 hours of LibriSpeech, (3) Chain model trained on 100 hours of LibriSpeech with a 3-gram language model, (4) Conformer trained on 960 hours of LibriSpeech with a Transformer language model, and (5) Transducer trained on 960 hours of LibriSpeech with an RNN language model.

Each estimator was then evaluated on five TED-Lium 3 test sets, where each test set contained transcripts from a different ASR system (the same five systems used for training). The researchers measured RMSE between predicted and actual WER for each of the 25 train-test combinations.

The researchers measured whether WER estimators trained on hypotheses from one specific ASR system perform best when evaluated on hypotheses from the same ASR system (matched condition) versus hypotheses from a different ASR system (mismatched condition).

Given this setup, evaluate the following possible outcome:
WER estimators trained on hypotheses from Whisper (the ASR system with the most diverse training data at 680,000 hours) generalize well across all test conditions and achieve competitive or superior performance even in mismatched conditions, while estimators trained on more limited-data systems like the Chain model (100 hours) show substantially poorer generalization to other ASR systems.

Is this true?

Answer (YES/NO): NO